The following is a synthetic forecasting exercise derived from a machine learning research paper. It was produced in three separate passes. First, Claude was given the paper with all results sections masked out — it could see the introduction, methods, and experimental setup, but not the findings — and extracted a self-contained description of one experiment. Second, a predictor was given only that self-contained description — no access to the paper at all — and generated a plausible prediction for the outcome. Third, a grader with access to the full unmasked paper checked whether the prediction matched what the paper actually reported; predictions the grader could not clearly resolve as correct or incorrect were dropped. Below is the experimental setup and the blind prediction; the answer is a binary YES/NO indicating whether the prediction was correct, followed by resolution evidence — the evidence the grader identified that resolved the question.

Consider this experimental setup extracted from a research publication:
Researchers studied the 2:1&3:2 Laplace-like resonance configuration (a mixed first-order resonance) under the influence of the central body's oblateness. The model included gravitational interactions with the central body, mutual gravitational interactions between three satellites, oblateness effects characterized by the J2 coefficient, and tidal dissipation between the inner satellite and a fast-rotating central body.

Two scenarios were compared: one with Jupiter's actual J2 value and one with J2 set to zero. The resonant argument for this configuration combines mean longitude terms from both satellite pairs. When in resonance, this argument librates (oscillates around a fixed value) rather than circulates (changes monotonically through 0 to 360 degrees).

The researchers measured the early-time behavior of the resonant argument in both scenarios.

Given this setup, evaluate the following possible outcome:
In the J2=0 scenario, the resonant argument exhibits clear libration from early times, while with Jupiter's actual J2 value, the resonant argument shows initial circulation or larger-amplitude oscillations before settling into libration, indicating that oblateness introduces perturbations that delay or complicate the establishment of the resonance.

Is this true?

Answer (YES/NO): NO